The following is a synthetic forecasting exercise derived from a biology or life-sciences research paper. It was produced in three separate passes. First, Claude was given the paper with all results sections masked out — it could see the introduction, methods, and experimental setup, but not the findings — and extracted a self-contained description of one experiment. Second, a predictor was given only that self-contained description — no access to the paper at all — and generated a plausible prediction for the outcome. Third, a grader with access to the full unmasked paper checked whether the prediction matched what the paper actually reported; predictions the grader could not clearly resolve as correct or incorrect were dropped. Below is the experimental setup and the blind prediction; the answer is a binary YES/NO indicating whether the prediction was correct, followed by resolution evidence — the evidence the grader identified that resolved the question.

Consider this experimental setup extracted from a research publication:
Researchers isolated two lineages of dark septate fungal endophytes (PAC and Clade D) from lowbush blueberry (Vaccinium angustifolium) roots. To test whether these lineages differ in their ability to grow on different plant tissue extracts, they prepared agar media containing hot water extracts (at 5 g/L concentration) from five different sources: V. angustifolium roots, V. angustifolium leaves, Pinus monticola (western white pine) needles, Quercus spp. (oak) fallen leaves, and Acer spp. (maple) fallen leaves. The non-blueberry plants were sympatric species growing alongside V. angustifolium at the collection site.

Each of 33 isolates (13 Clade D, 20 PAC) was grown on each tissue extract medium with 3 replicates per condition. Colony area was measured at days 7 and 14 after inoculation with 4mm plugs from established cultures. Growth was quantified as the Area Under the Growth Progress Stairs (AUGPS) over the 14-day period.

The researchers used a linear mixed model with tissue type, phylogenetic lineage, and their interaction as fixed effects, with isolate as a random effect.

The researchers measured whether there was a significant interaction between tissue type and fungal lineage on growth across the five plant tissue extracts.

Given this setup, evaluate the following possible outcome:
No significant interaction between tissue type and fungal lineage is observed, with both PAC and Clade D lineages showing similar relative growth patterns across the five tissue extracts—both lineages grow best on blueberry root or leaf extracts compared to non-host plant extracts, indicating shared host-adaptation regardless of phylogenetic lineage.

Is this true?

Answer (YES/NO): NO